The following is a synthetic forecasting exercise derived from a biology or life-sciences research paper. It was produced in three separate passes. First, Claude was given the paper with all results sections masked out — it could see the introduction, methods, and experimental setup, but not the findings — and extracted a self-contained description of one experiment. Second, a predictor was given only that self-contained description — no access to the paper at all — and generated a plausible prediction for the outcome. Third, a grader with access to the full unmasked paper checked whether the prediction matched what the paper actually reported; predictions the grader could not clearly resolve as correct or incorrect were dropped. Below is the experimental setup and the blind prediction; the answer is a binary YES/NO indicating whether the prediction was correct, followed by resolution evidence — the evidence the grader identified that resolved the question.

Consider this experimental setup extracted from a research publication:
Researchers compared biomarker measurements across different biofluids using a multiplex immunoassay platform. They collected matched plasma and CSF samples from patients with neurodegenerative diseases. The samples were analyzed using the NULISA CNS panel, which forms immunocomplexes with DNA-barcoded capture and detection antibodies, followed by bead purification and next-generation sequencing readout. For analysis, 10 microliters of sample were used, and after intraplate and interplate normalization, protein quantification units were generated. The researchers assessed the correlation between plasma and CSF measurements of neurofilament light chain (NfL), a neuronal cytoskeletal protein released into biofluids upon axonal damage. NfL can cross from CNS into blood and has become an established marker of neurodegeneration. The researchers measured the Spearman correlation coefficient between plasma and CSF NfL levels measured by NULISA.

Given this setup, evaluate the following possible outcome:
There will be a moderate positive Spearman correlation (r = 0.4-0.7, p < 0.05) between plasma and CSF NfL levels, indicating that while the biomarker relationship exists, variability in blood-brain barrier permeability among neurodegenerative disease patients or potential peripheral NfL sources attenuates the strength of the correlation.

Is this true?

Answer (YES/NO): NO